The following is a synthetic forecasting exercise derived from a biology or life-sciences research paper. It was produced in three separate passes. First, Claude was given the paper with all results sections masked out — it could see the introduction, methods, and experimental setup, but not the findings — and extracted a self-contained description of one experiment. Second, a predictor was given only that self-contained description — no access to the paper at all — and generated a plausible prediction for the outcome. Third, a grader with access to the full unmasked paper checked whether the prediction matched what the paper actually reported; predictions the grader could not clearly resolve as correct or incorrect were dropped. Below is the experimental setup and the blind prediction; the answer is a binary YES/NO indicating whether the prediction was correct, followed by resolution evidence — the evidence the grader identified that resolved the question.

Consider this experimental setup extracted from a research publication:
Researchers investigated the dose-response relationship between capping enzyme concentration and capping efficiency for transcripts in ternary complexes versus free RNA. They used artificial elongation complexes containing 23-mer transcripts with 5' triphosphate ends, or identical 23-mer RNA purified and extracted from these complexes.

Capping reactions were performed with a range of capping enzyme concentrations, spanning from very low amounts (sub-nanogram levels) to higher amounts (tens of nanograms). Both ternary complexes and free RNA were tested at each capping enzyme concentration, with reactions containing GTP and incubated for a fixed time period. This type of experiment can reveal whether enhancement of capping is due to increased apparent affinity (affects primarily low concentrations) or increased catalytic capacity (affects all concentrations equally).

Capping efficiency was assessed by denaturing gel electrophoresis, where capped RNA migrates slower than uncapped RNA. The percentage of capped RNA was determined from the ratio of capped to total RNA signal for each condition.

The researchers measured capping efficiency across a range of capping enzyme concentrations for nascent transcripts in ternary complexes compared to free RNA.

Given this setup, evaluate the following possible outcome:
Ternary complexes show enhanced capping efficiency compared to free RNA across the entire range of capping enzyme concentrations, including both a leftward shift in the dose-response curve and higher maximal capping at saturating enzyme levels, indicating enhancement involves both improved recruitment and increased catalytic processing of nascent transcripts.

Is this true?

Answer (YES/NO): NO